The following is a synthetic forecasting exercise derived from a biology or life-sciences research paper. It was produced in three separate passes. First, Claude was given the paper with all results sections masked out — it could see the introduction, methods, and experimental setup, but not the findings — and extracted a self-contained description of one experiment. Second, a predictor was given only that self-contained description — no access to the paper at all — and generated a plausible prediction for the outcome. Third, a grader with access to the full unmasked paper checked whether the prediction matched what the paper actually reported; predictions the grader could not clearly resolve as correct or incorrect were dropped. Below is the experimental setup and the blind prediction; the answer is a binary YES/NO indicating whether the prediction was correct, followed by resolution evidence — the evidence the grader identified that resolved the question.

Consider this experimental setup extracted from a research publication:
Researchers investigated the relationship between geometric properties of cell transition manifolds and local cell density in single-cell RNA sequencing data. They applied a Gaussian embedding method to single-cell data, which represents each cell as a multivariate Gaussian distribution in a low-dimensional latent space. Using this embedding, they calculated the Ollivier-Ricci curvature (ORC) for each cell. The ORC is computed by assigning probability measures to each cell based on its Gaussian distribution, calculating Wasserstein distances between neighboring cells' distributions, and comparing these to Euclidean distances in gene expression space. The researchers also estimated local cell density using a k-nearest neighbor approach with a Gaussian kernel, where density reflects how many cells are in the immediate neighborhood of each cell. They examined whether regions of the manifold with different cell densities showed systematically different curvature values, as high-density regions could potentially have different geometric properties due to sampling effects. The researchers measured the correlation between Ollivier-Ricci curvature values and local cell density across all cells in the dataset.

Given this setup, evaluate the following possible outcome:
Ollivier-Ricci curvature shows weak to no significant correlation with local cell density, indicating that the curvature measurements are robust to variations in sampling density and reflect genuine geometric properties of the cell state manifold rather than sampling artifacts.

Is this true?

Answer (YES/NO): YES